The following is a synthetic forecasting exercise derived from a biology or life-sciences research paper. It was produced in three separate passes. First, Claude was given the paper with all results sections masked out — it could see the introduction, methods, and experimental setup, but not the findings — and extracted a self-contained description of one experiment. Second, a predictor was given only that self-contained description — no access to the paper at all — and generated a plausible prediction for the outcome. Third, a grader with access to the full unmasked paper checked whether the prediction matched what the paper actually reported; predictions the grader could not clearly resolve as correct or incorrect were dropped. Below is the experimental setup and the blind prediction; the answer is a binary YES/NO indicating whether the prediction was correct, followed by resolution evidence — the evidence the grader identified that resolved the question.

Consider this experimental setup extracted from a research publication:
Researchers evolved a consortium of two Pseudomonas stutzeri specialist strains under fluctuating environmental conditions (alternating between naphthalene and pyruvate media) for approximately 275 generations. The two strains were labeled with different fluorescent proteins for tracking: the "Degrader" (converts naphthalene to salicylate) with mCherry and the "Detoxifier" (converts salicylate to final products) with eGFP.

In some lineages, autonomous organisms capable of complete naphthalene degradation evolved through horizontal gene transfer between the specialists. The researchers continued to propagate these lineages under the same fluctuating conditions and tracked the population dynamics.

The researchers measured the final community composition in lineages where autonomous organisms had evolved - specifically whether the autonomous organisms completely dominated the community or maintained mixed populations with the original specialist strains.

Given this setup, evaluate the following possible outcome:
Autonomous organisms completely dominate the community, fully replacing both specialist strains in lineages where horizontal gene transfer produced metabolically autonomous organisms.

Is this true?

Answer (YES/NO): YES